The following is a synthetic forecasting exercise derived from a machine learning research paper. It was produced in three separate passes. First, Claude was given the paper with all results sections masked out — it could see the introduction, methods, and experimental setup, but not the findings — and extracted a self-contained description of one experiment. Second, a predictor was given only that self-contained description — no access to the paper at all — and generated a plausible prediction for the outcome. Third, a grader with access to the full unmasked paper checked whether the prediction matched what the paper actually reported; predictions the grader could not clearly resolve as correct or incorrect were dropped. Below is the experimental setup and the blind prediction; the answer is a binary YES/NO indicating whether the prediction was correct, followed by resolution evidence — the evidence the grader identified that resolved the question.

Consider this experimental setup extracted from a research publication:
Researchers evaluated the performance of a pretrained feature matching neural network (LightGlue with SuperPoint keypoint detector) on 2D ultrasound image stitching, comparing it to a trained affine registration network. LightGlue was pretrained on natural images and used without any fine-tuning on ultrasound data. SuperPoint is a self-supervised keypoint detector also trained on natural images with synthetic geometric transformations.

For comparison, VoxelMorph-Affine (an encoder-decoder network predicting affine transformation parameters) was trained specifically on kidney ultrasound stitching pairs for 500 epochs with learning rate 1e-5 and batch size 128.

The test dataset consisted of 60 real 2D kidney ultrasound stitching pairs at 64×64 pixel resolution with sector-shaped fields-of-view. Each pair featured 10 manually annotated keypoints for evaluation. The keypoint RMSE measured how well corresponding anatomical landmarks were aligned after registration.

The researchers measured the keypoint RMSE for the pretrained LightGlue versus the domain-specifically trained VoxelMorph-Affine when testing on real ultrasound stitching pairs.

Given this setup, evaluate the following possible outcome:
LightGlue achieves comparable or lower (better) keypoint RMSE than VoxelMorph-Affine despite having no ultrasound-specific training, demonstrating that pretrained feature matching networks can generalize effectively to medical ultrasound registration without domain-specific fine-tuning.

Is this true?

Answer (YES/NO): NO